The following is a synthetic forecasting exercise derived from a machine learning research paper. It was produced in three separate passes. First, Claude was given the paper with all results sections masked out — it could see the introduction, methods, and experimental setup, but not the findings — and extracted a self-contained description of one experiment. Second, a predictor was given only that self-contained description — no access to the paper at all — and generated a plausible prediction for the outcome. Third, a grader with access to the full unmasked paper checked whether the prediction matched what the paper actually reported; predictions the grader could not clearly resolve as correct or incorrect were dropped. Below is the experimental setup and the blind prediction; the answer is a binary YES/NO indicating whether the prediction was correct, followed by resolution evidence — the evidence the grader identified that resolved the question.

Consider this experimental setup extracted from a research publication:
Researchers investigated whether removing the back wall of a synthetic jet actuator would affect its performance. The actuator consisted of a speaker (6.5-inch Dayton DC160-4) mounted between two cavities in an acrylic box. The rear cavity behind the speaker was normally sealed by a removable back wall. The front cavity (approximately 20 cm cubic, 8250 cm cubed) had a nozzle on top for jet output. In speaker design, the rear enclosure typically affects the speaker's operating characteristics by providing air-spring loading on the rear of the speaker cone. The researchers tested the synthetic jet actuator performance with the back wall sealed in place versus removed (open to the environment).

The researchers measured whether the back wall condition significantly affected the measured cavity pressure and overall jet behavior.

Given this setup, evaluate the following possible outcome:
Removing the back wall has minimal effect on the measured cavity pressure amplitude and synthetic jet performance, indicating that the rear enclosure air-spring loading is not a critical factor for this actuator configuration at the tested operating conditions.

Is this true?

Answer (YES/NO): YES